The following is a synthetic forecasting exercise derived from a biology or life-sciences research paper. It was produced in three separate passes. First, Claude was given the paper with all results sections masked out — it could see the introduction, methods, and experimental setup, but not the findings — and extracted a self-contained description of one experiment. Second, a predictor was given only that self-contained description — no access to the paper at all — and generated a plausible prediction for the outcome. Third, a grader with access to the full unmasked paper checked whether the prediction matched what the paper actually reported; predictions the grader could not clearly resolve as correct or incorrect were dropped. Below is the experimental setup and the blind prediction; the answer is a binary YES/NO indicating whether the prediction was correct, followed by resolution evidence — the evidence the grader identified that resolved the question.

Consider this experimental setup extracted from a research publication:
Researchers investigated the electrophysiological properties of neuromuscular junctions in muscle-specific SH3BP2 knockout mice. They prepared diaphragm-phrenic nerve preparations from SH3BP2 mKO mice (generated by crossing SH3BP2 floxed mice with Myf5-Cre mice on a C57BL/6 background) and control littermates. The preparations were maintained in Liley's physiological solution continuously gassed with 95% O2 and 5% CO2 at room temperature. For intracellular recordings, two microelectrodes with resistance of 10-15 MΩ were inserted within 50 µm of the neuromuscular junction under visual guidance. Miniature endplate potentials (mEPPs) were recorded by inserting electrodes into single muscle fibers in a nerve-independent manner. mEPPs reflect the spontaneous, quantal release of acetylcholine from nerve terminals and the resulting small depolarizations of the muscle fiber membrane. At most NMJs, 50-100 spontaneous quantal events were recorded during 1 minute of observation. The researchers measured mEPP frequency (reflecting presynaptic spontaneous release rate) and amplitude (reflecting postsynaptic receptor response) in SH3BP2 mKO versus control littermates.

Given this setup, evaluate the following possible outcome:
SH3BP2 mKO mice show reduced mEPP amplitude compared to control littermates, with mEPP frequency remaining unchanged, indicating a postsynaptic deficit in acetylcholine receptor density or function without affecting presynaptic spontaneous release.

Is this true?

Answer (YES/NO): NO